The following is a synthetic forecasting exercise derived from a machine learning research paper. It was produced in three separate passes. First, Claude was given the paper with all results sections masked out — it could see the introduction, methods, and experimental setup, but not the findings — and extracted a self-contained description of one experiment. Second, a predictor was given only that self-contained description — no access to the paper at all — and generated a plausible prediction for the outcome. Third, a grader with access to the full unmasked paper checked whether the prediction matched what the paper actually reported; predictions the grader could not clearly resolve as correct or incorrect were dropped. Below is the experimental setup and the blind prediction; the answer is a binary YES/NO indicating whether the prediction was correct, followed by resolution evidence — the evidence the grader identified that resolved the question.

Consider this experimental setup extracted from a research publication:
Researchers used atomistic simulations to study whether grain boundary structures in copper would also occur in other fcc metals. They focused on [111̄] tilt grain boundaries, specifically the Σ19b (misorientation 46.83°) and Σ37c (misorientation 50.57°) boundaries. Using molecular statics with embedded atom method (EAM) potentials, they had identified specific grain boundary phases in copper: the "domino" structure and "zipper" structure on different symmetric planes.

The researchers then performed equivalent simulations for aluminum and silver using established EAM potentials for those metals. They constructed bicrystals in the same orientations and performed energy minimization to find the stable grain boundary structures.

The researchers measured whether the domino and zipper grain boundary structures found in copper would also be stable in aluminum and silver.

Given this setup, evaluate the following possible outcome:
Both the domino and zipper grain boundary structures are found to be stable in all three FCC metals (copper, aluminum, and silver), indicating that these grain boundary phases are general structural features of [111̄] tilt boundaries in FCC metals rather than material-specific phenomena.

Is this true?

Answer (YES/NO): YES